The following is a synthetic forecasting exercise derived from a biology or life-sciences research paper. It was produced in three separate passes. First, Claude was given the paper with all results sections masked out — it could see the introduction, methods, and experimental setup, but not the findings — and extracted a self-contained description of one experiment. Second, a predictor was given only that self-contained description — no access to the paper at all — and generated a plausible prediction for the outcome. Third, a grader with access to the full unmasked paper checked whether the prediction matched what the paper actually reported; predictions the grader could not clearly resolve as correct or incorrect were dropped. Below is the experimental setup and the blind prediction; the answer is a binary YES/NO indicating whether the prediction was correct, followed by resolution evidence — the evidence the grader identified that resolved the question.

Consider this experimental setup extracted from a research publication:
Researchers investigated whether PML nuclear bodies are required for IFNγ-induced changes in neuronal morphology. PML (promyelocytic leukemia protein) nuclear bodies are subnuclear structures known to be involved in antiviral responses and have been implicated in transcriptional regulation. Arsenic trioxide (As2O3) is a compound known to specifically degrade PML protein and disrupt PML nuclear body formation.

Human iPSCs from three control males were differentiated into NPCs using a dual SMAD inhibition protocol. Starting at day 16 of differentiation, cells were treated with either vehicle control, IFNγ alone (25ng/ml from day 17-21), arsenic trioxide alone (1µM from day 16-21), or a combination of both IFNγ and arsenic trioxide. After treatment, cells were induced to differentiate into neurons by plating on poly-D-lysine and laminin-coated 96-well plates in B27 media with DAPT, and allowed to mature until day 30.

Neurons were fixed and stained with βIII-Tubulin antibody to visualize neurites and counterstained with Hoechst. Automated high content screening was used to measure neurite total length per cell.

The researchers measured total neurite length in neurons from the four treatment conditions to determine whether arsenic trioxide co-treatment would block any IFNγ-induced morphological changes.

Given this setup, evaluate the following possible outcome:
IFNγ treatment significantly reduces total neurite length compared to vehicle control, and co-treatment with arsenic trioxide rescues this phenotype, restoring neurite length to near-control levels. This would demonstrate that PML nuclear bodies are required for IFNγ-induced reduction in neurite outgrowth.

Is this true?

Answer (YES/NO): NO